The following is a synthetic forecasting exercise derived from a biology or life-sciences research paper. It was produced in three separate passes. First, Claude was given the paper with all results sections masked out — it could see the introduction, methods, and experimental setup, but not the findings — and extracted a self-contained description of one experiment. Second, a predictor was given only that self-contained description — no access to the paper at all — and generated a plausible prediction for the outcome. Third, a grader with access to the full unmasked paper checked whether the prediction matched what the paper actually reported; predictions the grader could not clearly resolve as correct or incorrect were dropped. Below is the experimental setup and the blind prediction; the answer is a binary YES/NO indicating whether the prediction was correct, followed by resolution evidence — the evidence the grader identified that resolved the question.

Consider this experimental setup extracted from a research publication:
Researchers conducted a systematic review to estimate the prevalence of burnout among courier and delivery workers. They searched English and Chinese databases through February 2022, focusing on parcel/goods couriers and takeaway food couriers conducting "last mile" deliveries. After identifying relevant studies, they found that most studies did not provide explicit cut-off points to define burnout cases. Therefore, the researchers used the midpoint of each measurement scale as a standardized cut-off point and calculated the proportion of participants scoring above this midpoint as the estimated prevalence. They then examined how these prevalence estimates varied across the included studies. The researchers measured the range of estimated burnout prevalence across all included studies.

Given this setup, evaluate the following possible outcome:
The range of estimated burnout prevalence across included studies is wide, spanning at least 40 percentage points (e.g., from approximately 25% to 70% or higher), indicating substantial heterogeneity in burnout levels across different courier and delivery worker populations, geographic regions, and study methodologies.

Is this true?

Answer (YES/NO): YES